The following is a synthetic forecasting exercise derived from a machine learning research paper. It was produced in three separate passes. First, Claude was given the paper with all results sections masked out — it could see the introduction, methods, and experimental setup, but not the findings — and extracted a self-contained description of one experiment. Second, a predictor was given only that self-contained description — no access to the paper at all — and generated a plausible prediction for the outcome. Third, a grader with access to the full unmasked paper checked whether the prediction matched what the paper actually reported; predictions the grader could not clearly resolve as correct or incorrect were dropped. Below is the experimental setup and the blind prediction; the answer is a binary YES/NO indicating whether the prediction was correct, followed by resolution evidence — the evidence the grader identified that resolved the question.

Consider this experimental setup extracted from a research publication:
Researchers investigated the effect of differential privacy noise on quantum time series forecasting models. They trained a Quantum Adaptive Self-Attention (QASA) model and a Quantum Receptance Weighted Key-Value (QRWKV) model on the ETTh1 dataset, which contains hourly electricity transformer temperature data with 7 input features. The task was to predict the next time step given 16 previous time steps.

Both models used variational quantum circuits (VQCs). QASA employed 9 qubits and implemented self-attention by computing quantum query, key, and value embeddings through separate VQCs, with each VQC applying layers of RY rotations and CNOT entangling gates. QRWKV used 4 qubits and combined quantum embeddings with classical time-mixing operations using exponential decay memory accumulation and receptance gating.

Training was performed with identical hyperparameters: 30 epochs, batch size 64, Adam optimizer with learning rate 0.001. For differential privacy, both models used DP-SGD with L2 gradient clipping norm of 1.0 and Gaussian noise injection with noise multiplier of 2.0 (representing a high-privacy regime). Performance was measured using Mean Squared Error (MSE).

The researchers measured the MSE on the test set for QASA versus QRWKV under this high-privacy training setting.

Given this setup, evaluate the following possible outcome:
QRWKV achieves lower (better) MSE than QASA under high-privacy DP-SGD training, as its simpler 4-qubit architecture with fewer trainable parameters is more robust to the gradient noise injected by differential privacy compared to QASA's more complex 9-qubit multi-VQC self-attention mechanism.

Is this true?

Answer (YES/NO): NO